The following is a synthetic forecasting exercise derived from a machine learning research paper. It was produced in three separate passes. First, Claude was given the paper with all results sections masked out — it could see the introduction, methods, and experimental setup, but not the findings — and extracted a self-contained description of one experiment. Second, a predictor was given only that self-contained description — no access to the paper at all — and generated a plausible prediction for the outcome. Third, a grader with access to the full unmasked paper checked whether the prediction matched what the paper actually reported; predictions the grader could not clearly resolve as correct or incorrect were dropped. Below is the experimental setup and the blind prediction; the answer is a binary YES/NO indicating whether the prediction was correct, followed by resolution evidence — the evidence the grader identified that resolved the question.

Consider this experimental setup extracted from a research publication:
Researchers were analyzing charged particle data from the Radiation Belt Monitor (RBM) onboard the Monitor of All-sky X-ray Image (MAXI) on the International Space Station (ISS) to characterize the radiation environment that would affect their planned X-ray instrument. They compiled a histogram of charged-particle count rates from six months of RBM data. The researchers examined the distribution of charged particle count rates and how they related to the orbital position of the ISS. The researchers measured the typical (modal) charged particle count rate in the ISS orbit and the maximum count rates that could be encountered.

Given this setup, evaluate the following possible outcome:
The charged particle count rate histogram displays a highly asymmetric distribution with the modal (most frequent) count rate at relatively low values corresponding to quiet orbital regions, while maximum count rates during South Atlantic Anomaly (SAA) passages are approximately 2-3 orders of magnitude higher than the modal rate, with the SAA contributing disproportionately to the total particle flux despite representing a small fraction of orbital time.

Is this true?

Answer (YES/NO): NO